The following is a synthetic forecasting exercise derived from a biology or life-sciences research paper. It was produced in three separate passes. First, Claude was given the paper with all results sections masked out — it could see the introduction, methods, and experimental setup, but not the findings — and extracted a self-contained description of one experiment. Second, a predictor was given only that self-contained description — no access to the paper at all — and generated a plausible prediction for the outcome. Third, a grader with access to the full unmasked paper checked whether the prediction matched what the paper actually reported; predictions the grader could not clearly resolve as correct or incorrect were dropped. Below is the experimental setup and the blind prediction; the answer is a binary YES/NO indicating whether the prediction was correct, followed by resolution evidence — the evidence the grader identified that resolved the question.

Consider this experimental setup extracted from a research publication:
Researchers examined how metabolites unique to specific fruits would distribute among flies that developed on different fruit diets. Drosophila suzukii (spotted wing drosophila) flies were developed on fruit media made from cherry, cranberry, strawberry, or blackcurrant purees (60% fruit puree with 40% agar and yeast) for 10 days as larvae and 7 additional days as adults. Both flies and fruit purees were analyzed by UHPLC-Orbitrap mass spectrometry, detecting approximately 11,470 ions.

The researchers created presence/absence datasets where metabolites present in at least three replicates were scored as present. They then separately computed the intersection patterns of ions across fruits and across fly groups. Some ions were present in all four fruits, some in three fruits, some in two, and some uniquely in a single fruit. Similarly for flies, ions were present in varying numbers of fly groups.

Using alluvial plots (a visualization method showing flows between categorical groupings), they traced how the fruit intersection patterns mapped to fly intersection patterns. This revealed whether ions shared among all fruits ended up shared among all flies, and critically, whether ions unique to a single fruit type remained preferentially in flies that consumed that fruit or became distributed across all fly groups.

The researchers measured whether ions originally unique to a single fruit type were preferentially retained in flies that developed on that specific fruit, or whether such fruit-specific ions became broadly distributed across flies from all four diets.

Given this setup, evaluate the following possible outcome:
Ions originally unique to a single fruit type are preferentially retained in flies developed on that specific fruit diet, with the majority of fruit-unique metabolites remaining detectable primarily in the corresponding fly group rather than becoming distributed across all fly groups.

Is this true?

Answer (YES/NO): NO